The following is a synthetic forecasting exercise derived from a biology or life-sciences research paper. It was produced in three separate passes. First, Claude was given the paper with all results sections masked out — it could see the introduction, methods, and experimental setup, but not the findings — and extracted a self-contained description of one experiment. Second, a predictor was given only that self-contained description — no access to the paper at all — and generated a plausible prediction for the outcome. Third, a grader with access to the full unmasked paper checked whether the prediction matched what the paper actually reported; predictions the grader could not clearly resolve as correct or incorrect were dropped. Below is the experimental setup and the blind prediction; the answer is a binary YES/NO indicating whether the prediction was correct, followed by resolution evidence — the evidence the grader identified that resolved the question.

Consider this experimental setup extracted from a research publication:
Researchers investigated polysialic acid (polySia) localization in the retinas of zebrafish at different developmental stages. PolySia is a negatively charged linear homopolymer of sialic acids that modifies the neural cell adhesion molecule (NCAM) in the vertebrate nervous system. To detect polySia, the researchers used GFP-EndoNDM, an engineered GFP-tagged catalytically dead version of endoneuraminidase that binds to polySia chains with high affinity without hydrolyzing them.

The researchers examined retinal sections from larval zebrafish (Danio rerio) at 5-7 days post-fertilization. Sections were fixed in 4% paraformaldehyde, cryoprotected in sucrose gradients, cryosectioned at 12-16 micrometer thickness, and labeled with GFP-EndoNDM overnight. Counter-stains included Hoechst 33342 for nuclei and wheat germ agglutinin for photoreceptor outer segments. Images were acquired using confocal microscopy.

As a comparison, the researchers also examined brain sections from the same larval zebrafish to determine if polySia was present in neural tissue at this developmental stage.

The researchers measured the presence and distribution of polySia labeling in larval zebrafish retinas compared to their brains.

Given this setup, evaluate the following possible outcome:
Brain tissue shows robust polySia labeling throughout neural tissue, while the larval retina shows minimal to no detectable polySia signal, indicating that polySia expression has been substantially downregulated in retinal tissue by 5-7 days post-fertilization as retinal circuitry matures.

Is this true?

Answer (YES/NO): NO